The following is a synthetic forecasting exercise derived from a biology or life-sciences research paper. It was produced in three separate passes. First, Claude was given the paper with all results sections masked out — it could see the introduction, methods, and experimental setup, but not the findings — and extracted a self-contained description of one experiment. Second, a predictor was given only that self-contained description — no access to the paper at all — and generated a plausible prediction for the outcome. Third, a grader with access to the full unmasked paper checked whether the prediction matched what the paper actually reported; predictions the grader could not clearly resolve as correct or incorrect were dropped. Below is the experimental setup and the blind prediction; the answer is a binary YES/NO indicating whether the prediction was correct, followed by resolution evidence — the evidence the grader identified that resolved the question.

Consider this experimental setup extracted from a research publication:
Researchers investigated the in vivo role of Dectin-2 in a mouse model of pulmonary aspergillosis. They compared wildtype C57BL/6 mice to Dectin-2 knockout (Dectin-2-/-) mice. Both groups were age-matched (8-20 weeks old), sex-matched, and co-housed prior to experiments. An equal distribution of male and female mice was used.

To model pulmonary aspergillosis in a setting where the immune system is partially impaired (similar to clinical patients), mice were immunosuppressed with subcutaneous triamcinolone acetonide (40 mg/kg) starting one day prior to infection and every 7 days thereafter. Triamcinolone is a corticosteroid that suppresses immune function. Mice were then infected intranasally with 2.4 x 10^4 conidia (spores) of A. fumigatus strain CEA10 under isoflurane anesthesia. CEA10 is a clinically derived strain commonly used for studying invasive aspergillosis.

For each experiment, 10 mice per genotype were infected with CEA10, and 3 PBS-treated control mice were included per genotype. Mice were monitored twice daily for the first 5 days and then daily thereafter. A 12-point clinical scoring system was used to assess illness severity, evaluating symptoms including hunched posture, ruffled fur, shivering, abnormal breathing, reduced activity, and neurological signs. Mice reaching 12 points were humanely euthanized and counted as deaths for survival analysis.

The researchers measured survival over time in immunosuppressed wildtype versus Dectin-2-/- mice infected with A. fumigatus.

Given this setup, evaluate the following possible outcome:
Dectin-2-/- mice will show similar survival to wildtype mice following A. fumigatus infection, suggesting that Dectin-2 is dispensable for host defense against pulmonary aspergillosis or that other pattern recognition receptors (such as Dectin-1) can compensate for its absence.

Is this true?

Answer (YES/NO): YES